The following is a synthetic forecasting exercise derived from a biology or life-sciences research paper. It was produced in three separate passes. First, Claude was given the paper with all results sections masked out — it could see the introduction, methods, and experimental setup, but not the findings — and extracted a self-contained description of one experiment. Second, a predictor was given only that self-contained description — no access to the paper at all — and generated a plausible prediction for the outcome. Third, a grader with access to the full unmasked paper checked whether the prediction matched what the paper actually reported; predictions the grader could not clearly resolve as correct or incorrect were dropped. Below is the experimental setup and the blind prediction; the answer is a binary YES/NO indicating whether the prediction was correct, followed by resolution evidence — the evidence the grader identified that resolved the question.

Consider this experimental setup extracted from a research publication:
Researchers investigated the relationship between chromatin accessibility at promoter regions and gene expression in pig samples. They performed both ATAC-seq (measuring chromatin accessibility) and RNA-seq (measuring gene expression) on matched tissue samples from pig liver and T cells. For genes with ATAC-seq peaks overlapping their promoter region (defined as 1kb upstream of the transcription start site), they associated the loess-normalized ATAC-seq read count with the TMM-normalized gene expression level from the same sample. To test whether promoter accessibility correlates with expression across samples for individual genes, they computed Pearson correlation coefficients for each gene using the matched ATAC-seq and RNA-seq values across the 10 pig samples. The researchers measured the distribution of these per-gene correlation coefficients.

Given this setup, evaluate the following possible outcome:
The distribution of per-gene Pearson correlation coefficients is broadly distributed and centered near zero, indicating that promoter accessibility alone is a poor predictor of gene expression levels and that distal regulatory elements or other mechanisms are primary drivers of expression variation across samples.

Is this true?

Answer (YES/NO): NO